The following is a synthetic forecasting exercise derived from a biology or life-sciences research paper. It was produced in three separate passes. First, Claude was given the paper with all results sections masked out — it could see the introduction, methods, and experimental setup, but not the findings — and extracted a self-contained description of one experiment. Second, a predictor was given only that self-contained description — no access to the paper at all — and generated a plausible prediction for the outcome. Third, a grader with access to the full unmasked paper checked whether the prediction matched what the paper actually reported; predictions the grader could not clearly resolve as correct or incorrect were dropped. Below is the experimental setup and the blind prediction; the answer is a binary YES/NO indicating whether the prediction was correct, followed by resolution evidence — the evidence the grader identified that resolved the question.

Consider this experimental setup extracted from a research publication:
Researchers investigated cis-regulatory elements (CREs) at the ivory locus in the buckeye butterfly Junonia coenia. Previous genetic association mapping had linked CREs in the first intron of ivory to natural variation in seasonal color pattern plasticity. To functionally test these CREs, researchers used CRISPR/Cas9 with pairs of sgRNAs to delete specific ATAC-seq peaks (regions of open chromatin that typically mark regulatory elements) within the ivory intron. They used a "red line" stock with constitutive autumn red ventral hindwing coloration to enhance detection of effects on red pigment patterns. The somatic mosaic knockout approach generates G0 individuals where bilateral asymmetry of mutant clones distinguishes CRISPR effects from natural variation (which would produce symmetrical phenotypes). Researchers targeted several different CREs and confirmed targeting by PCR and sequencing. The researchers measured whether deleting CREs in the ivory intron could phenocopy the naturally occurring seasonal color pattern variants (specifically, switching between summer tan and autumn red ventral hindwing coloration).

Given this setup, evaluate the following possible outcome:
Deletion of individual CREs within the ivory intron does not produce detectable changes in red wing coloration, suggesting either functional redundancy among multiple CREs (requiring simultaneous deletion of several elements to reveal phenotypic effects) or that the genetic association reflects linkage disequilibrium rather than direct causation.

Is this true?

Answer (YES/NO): NO